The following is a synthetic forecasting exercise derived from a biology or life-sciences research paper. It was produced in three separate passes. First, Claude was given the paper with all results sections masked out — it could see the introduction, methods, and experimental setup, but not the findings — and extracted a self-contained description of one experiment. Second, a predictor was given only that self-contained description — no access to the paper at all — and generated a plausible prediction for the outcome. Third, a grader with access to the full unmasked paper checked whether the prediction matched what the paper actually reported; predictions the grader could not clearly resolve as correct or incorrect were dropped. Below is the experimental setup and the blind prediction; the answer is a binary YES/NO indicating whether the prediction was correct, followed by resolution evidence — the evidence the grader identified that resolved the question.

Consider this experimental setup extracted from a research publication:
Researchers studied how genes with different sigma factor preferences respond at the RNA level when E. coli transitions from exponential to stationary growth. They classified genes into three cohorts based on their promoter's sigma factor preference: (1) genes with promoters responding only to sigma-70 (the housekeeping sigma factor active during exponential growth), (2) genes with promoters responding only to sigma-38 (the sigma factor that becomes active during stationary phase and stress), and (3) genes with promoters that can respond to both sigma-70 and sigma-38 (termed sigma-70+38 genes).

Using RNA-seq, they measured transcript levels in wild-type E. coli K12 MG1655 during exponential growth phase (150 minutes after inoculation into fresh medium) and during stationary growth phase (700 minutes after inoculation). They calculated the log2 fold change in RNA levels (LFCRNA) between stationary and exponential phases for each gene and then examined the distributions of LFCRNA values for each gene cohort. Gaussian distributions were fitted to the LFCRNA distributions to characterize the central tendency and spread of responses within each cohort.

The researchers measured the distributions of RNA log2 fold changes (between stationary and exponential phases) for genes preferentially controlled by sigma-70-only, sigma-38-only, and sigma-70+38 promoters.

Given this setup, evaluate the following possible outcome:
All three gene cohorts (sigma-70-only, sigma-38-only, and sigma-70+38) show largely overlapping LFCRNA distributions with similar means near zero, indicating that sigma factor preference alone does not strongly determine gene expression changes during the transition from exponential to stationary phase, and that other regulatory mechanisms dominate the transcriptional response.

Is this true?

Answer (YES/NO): NO